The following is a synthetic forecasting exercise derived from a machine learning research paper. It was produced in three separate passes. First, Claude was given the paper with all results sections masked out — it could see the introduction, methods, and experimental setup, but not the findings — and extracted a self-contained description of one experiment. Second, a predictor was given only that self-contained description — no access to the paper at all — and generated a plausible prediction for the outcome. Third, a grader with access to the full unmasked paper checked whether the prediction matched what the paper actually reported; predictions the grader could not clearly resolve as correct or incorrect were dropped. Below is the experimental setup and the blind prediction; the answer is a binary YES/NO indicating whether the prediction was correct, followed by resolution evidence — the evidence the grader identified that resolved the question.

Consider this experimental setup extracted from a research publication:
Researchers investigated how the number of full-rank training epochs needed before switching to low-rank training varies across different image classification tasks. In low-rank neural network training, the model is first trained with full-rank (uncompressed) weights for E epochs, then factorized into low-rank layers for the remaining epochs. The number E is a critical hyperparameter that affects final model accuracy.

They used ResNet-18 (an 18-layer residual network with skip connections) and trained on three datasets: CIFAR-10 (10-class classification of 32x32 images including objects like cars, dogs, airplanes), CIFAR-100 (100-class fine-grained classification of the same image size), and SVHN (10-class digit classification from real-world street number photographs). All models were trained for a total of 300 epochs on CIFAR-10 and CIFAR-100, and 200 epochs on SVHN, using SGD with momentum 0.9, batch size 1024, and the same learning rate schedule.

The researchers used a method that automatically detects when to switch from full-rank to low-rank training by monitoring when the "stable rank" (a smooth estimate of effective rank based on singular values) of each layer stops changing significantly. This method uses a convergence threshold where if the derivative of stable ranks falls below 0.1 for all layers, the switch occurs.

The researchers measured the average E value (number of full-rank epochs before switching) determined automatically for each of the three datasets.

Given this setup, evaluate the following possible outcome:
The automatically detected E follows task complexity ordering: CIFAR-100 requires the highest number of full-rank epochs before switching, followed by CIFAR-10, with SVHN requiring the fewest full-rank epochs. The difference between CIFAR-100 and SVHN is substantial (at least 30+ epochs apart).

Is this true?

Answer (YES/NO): NO